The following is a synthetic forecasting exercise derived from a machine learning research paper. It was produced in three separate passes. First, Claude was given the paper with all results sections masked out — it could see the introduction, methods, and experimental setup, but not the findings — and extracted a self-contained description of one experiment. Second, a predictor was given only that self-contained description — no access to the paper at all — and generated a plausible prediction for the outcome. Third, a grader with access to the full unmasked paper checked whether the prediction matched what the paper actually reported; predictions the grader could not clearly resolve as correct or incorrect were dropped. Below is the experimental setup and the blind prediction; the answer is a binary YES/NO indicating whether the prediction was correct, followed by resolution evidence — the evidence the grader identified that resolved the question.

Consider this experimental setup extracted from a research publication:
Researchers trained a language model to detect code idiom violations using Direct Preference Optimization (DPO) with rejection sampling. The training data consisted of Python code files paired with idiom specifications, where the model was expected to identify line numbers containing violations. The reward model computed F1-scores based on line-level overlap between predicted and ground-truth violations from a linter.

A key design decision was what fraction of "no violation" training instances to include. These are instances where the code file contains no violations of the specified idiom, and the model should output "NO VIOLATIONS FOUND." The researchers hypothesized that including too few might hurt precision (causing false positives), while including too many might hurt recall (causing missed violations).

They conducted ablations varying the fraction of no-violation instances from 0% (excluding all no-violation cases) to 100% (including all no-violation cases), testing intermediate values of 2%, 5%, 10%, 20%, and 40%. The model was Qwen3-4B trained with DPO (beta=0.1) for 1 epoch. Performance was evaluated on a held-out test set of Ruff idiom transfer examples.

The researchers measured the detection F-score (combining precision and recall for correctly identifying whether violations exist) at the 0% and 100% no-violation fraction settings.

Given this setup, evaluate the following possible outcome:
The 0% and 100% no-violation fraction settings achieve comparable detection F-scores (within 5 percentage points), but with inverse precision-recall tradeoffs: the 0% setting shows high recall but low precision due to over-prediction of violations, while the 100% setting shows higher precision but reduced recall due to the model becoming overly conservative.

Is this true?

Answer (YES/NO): NO